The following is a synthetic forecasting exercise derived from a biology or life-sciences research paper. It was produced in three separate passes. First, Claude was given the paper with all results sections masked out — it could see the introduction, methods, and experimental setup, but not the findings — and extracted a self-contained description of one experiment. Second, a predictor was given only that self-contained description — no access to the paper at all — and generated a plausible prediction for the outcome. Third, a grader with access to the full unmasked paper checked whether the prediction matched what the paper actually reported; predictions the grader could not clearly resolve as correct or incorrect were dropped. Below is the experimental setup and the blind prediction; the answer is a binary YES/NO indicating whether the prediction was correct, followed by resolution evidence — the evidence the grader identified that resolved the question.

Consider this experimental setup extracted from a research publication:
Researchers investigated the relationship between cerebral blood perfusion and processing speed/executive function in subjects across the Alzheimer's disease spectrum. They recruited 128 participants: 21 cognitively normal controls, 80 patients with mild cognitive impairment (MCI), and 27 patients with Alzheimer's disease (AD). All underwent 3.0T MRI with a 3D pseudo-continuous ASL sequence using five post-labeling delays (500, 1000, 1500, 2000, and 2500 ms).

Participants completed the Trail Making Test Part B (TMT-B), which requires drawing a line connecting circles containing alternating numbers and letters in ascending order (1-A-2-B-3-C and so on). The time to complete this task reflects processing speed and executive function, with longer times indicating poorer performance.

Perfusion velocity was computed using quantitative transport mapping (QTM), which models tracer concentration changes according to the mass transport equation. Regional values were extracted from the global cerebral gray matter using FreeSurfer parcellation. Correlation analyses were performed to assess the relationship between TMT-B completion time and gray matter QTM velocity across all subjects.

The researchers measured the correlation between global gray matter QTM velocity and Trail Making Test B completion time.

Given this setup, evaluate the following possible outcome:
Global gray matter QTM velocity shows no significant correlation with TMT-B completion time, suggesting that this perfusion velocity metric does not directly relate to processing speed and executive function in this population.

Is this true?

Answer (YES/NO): NO